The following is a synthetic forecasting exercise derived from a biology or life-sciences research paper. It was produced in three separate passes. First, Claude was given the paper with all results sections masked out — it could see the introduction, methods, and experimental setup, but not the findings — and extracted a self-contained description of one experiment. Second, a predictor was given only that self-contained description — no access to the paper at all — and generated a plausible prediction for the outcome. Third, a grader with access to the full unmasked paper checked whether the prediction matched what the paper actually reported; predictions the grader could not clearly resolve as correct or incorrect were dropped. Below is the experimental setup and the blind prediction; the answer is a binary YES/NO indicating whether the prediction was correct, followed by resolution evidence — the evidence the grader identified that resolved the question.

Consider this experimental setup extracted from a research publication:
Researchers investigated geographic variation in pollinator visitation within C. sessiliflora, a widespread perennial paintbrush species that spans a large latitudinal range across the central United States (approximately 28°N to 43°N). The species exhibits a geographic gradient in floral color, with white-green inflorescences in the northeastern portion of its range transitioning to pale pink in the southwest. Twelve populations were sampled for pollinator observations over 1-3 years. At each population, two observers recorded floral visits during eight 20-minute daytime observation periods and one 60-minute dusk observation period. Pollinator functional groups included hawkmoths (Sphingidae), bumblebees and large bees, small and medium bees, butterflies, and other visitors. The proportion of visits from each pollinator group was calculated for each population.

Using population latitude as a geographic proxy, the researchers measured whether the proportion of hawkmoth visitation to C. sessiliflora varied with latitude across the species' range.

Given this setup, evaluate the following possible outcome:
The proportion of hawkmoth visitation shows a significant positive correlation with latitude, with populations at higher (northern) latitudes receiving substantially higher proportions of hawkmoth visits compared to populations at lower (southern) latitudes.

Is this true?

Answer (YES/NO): NO